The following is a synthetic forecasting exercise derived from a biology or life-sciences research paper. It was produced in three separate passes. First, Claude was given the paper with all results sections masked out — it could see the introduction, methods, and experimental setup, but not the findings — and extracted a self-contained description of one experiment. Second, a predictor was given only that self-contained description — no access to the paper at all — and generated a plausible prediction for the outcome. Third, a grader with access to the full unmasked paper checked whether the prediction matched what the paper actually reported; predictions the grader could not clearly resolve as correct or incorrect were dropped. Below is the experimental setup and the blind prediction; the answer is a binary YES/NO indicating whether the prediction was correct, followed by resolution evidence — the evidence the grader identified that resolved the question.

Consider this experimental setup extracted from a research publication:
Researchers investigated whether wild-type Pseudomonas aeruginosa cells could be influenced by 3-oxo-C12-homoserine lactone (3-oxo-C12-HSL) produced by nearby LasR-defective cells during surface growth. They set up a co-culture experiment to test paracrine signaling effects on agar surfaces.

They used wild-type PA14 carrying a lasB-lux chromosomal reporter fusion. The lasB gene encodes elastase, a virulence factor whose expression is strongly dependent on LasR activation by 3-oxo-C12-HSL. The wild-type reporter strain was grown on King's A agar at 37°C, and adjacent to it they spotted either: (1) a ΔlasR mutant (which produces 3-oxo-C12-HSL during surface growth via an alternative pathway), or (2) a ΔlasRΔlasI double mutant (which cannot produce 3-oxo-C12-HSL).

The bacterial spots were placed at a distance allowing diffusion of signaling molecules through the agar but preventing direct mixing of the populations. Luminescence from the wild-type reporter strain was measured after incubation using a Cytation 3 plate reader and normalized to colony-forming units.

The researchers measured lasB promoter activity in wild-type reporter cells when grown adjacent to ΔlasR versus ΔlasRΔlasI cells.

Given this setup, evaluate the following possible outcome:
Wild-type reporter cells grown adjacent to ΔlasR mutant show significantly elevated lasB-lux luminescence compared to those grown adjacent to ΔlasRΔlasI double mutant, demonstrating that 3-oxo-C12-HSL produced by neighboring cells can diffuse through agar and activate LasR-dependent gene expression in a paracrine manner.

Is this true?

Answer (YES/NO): NO